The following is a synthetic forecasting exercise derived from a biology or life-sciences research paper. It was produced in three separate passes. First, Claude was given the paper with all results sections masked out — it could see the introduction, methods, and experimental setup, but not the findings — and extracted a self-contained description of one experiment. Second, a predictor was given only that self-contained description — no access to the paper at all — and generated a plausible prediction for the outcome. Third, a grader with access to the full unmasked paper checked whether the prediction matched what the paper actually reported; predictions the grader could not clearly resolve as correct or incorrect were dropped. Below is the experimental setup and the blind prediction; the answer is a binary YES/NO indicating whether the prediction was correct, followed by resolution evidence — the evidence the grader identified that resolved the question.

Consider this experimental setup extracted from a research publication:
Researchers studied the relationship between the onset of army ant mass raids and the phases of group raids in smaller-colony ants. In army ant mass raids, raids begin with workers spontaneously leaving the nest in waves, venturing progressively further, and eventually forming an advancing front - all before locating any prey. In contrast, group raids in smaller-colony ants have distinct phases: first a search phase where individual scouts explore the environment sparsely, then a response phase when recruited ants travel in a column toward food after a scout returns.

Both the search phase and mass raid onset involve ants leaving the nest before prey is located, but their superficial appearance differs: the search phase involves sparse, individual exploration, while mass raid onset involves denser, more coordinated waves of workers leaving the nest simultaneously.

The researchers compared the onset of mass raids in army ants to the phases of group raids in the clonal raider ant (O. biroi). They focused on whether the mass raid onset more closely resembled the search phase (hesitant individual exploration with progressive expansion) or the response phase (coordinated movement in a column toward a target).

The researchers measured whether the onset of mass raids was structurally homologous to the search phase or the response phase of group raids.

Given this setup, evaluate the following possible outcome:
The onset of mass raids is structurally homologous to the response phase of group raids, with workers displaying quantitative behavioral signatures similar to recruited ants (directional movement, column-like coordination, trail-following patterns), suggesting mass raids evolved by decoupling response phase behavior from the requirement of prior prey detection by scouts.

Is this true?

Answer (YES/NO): NO